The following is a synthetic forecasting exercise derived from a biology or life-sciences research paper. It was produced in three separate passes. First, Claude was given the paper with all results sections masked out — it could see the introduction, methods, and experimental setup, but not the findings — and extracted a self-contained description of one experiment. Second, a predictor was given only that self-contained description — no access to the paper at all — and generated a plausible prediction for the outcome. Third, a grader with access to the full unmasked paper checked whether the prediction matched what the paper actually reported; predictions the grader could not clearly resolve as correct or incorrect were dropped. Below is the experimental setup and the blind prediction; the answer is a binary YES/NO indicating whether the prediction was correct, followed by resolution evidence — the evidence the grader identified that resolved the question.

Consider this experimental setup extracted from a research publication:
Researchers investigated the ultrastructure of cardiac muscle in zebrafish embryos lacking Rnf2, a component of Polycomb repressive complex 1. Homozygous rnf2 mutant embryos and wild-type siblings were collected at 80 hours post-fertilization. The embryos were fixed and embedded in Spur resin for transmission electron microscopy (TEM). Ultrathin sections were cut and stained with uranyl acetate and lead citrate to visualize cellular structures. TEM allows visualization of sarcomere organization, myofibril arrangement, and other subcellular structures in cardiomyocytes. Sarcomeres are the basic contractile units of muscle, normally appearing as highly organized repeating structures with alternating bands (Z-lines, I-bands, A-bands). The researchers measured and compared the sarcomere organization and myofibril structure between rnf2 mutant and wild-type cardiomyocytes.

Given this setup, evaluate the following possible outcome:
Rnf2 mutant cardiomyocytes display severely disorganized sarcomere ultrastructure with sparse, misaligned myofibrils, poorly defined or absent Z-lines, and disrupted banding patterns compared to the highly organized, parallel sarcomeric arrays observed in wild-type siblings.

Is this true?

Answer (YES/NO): NO